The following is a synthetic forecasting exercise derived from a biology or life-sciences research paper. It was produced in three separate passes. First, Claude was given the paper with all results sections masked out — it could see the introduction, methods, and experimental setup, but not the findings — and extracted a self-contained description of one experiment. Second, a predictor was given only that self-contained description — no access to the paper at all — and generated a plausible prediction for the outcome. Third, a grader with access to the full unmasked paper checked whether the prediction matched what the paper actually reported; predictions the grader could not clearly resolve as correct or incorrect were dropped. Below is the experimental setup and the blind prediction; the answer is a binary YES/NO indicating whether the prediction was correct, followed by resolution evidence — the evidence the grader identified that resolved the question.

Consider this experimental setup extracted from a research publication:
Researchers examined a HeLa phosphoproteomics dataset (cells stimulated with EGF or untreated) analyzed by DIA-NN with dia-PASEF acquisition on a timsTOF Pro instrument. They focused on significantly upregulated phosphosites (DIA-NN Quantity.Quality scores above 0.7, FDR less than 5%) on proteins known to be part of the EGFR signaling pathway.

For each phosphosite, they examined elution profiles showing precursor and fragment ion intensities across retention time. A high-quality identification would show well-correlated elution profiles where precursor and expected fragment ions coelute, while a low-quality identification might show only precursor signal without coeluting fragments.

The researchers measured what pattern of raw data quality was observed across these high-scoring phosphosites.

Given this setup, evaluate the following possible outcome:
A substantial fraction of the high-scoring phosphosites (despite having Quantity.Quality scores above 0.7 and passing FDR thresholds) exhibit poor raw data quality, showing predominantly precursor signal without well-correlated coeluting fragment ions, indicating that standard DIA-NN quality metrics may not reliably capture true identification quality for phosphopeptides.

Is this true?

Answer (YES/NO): NO